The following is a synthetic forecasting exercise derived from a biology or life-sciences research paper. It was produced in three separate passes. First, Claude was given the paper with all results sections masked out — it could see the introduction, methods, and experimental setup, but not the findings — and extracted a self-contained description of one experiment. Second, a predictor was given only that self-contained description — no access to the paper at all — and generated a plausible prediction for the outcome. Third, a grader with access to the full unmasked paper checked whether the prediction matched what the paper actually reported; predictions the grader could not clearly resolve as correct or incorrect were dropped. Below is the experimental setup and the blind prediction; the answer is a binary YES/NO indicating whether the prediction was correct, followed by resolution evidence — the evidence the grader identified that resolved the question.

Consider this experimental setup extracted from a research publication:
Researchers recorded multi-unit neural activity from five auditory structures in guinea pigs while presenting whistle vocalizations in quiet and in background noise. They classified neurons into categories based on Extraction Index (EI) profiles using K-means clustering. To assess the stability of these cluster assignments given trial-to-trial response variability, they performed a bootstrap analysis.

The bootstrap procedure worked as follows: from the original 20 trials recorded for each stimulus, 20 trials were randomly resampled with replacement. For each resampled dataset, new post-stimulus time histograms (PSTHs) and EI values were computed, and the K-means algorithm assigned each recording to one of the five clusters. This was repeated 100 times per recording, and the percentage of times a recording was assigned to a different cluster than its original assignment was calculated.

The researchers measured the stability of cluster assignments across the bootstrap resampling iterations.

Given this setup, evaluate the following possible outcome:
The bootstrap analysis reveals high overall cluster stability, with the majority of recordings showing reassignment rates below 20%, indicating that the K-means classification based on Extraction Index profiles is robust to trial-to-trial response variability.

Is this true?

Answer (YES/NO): NO